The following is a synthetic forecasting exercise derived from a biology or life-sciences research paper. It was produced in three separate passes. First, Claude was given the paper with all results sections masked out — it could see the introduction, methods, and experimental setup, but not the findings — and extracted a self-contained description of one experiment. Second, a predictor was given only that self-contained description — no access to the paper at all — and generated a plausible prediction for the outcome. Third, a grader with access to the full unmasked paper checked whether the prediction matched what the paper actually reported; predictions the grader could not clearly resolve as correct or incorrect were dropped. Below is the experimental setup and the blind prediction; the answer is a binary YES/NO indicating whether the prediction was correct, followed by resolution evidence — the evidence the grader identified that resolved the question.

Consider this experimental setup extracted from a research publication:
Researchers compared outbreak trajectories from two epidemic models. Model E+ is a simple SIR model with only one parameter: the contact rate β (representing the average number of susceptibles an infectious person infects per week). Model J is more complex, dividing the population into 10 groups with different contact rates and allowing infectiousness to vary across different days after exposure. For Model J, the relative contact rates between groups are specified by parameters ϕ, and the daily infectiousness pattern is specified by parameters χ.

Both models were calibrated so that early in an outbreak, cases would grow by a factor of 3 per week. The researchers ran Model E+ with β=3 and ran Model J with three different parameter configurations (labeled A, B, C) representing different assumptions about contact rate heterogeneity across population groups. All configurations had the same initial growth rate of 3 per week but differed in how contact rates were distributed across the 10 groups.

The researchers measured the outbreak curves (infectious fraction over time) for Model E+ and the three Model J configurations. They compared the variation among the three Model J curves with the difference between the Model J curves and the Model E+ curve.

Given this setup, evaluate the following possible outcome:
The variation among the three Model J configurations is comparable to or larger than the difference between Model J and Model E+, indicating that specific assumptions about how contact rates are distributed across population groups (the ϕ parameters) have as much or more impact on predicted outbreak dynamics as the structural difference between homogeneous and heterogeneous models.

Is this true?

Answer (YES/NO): YES